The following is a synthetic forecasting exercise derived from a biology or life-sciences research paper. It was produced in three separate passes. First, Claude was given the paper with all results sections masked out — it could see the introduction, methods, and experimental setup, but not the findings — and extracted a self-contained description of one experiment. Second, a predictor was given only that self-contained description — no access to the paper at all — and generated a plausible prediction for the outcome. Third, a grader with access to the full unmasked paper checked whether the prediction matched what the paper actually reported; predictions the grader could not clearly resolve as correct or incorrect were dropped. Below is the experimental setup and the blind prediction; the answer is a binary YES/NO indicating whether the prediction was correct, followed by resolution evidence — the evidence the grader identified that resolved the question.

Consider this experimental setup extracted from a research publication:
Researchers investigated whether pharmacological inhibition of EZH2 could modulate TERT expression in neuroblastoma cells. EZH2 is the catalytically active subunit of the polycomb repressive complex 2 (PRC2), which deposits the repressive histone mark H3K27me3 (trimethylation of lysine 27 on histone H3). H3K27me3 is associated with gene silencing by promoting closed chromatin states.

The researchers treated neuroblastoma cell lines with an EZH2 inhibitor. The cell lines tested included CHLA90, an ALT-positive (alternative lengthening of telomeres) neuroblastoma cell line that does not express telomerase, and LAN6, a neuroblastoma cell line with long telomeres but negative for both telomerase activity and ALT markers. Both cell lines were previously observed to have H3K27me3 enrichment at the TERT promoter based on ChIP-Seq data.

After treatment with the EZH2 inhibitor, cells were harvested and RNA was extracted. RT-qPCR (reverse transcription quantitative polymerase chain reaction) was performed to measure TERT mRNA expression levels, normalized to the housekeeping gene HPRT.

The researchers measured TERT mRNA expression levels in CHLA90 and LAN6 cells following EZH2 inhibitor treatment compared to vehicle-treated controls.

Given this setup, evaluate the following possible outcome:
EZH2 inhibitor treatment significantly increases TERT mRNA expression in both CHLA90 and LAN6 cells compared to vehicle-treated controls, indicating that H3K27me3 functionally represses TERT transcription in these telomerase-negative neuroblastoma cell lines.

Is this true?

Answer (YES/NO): YES